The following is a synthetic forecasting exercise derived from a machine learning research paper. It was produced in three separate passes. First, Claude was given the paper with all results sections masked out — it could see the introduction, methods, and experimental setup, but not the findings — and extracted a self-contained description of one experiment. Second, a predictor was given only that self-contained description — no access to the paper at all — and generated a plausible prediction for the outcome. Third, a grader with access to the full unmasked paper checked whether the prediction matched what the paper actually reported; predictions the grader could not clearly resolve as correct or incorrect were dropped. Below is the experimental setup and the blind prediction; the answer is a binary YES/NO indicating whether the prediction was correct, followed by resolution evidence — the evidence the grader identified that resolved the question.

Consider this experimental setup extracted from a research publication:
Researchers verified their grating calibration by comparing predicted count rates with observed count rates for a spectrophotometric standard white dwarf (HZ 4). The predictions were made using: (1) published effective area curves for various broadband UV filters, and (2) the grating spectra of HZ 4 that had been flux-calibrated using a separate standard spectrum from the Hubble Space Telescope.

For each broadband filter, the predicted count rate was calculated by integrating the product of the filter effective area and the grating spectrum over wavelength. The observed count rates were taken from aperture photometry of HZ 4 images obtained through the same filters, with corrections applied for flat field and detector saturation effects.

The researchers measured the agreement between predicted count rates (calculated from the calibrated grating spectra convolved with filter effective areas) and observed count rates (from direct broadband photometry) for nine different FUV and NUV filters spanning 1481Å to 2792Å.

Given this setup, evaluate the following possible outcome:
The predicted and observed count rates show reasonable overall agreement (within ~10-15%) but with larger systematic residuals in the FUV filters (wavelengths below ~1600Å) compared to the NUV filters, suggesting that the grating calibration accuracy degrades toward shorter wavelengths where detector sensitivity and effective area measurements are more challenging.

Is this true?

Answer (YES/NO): NO